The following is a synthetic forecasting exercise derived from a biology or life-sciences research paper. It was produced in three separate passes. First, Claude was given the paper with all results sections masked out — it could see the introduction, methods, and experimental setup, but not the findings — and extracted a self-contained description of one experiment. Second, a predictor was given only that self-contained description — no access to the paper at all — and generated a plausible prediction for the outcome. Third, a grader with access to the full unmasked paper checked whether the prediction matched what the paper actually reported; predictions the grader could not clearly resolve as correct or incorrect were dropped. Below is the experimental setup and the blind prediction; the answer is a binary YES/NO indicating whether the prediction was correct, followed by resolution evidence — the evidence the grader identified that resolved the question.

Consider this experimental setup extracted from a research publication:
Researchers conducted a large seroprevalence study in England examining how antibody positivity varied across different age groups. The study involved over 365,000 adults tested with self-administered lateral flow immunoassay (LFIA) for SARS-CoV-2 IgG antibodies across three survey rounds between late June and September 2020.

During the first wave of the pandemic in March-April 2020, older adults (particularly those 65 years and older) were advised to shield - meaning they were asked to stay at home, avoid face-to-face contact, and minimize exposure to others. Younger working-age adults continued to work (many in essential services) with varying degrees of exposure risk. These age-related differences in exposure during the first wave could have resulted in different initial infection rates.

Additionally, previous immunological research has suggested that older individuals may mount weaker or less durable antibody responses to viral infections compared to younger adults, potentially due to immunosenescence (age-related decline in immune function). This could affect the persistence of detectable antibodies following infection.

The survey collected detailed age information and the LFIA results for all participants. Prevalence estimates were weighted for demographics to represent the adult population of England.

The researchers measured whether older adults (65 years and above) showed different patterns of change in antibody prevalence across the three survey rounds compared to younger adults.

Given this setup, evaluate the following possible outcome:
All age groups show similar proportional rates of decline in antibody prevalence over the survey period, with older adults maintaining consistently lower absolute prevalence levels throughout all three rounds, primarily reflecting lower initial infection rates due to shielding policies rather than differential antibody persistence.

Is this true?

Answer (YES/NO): NO